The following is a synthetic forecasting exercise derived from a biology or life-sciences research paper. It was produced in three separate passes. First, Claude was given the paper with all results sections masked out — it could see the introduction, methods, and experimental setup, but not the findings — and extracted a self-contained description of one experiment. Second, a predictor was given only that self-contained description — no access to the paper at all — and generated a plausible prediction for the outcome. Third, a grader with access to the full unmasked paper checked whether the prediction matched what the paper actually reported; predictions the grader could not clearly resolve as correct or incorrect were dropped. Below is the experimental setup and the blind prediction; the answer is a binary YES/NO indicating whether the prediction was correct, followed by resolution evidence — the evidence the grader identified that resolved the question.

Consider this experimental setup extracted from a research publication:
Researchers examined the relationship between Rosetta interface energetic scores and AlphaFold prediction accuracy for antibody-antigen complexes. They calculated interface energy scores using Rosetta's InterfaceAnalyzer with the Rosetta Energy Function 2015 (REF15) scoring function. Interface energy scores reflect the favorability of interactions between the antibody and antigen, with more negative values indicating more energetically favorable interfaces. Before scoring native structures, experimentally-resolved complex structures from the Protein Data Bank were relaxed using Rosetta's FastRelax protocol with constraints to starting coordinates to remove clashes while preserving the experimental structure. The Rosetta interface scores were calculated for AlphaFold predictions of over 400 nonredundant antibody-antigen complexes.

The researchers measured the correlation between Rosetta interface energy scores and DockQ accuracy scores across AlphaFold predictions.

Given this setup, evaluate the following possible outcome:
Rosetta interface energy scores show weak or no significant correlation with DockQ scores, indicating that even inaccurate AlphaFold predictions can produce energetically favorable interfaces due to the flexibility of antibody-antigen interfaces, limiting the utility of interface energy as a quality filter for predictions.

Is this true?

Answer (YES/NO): NO